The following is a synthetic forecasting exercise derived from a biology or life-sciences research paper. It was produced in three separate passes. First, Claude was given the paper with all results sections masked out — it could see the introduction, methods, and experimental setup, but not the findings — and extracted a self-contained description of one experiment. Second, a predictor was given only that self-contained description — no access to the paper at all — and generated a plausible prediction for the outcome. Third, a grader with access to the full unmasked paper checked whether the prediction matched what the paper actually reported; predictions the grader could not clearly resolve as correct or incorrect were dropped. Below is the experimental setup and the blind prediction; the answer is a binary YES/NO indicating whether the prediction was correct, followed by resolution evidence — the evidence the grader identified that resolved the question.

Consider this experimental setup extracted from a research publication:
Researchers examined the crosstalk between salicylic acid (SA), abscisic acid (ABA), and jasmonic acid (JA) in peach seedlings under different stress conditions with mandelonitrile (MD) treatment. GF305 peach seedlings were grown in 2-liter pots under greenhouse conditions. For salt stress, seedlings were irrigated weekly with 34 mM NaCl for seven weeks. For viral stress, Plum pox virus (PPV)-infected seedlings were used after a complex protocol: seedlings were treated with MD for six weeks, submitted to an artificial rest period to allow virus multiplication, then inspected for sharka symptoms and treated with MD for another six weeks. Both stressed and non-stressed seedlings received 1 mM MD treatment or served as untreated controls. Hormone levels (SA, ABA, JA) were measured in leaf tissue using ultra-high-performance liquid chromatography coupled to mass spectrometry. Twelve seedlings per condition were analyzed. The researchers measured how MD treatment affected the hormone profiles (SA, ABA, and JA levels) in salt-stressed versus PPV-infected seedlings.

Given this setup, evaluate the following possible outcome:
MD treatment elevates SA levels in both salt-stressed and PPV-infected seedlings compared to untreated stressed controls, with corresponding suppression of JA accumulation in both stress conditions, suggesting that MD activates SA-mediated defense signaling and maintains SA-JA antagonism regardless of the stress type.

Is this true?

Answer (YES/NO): NO